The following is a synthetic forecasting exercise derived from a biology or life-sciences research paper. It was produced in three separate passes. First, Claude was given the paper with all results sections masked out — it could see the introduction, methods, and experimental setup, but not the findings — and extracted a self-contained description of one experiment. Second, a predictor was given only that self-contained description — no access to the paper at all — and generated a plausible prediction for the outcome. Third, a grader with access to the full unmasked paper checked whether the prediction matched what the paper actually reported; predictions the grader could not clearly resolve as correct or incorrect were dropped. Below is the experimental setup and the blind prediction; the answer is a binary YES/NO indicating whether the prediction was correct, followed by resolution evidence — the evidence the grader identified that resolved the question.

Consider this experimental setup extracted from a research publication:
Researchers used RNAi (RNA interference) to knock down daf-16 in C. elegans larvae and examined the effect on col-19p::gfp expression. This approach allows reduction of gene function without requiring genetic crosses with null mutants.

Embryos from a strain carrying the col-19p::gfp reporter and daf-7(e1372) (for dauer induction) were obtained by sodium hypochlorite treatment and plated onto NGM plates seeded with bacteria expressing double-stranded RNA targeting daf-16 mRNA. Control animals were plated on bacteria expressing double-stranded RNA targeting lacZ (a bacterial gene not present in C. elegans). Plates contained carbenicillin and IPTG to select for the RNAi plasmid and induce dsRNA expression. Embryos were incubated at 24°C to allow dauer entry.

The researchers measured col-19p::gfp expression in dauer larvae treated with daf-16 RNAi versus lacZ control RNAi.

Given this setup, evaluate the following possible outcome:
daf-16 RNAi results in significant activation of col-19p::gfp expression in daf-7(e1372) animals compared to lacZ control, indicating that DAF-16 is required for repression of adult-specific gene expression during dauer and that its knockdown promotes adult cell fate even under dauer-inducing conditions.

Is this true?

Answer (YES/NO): YES